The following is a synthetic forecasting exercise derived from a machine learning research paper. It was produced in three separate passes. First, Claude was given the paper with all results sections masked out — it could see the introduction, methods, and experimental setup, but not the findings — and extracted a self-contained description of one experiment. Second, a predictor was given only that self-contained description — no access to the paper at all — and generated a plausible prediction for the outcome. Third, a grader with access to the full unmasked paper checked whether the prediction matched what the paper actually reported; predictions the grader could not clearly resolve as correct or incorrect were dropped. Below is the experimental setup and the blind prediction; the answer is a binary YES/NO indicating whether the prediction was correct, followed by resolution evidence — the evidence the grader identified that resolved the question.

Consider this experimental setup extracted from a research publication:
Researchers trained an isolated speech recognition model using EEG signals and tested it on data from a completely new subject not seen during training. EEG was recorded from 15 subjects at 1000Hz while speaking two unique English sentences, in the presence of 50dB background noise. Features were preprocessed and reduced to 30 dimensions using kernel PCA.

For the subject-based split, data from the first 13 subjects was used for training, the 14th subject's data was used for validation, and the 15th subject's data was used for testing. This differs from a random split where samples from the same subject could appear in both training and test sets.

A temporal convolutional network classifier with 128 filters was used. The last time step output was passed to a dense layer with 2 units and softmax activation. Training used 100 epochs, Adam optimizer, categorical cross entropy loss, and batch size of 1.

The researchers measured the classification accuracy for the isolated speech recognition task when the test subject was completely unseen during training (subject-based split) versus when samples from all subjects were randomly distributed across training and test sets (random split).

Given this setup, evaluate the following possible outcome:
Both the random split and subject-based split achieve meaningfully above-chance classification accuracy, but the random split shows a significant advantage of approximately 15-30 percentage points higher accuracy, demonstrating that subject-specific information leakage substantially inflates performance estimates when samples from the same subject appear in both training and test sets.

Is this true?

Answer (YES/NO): NO